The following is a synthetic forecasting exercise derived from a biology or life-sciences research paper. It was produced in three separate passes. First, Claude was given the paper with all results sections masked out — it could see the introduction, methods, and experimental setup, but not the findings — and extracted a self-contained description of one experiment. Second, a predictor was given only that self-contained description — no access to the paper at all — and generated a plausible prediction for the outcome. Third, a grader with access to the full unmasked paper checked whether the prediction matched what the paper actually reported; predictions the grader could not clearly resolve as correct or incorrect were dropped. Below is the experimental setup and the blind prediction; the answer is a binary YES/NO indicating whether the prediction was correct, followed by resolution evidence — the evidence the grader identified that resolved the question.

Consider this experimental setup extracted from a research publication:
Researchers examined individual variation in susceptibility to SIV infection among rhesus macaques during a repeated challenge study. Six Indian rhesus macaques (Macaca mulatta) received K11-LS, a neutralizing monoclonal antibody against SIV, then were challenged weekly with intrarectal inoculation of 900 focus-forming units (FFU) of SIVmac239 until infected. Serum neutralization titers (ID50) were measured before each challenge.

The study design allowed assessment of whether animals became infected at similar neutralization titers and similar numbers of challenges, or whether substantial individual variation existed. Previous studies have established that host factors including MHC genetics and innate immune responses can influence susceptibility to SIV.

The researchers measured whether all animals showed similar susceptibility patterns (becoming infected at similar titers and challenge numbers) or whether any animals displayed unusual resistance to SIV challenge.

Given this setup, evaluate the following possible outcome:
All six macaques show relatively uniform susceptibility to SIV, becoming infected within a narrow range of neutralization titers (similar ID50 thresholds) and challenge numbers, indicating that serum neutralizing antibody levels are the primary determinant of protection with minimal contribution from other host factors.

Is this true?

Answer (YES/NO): NO